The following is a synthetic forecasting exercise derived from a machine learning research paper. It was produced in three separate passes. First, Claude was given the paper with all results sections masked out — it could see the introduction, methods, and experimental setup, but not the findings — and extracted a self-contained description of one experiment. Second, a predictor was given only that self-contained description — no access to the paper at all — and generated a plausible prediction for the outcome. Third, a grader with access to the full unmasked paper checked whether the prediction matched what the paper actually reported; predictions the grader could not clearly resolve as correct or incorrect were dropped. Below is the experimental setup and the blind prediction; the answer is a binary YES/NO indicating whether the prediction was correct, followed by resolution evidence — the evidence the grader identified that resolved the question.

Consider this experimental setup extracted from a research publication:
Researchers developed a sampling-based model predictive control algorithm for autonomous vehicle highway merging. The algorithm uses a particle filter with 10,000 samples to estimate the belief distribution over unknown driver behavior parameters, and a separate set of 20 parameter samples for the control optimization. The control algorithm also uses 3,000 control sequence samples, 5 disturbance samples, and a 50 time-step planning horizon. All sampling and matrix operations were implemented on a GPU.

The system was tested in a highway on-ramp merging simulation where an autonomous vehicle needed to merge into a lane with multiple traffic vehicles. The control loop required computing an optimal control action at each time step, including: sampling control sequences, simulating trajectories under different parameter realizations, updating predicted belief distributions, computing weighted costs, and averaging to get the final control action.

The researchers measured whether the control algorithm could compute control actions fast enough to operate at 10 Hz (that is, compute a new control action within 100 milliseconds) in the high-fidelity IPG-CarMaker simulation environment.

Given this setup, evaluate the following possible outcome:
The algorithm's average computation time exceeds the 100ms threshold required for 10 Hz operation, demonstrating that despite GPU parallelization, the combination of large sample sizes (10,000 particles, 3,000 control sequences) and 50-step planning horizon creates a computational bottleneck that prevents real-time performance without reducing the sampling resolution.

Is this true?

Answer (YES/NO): NO